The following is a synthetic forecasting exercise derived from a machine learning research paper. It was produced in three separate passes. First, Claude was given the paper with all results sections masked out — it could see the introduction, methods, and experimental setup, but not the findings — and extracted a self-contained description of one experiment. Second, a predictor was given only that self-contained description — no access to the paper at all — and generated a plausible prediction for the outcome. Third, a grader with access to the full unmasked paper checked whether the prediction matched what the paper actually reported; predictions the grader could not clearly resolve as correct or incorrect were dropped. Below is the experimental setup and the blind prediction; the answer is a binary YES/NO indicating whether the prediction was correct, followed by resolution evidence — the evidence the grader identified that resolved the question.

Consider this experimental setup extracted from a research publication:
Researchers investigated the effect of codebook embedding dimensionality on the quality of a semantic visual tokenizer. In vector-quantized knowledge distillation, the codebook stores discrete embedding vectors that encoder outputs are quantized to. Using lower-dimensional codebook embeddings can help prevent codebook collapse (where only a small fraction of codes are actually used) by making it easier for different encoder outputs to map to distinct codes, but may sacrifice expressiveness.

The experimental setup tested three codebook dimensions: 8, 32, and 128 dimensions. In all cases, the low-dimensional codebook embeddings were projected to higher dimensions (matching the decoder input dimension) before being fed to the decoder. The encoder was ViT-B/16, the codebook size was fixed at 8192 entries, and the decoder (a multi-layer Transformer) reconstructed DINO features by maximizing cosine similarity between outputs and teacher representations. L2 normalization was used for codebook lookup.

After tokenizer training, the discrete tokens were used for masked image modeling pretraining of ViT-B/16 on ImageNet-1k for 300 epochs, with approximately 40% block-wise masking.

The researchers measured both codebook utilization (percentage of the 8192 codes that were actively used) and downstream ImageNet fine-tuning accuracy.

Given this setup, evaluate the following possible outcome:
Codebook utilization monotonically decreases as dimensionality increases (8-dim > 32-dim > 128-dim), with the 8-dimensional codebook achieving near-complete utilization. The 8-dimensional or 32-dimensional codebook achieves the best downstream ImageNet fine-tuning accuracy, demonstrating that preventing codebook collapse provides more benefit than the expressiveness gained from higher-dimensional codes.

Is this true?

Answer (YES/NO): NO